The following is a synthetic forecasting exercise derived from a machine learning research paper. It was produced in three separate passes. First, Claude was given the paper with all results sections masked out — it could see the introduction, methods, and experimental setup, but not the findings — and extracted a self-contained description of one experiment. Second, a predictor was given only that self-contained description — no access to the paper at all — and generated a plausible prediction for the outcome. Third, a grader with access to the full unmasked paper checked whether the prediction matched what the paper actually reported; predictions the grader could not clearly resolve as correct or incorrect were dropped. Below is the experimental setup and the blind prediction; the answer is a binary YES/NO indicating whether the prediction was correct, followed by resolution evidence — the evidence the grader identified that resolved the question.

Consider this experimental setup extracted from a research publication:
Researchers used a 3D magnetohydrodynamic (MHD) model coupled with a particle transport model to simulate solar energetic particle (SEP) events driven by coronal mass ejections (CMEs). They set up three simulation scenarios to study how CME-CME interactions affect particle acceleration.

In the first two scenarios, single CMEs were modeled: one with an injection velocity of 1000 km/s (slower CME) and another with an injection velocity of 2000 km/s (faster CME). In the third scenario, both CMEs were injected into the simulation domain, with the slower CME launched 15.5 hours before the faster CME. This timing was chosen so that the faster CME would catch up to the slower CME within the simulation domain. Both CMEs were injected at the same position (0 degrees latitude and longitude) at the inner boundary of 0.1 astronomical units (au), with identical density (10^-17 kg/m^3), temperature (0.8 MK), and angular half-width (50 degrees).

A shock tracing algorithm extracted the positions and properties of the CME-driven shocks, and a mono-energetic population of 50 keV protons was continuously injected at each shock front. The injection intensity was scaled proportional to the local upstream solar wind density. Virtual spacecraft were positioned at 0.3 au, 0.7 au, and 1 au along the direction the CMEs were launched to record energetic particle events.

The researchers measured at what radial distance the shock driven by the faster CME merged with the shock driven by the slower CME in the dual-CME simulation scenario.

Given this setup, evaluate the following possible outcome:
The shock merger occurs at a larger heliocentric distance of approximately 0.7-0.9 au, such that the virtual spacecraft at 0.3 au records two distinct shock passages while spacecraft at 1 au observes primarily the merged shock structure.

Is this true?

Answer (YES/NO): NO